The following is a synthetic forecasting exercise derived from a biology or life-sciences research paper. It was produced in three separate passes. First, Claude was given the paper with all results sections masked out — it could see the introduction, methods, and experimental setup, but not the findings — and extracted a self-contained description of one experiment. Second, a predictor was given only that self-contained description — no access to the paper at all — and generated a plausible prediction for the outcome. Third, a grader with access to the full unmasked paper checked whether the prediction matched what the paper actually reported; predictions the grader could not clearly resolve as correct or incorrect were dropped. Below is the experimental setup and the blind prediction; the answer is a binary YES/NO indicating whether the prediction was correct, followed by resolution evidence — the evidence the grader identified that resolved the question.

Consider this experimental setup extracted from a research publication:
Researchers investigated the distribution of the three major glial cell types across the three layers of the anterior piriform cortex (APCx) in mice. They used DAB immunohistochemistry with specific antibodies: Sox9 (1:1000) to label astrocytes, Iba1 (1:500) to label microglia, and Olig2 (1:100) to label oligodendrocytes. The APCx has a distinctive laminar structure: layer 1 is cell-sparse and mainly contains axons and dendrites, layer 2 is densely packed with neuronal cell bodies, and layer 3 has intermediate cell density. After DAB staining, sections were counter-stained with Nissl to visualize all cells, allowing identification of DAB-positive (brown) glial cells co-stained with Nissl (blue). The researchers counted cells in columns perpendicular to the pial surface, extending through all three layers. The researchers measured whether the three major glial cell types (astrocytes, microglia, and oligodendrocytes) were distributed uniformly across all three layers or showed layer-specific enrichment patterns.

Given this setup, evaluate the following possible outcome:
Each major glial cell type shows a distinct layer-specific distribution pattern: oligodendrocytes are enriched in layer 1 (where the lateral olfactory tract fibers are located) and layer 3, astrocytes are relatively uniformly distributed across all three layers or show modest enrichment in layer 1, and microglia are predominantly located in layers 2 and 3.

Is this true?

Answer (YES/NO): NO